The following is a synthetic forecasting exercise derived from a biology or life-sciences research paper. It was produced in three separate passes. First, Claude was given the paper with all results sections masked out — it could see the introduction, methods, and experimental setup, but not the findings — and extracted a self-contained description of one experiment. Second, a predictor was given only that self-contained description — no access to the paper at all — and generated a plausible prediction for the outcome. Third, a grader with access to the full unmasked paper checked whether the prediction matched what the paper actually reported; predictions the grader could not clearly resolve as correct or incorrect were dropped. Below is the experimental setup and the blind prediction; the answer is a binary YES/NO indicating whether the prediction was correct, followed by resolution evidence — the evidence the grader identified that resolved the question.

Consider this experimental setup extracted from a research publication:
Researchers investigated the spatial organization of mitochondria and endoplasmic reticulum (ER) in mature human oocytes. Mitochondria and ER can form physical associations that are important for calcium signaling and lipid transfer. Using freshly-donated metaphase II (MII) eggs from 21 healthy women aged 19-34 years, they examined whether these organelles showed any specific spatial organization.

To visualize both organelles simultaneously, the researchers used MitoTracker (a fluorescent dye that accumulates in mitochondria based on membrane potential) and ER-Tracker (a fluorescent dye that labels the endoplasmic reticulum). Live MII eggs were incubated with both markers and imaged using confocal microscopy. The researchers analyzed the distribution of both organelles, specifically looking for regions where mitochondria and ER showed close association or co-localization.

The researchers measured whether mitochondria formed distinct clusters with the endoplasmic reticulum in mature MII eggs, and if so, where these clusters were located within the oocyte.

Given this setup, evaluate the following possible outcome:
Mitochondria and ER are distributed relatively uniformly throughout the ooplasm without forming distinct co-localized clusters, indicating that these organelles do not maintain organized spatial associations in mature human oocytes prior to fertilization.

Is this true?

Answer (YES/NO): NO